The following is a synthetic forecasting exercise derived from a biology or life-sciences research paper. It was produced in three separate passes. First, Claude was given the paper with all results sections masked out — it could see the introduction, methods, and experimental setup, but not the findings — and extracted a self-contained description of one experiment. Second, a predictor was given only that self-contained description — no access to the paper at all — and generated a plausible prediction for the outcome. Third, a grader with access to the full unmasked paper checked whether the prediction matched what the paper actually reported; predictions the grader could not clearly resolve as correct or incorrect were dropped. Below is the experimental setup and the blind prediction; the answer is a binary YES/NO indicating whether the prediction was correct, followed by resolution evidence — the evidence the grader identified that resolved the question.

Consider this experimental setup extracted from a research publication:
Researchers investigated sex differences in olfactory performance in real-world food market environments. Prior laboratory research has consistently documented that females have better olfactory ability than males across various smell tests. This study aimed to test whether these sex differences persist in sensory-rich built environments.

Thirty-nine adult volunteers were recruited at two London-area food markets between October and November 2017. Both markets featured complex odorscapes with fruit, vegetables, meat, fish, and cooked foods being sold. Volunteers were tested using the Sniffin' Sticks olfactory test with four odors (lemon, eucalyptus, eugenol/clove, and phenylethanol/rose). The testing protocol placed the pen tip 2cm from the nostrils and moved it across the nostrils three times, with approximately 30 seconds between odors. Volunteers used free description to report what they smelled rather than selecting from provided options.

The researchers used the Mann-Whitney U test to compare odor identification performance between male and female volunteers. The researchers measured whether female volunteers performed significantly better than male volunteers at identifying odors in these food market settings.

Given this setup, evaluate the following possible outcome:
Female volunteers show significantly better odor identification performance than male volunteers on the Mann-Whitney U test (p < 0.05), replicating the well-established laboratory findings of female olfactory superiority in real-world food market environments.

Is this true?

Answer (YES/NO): NO